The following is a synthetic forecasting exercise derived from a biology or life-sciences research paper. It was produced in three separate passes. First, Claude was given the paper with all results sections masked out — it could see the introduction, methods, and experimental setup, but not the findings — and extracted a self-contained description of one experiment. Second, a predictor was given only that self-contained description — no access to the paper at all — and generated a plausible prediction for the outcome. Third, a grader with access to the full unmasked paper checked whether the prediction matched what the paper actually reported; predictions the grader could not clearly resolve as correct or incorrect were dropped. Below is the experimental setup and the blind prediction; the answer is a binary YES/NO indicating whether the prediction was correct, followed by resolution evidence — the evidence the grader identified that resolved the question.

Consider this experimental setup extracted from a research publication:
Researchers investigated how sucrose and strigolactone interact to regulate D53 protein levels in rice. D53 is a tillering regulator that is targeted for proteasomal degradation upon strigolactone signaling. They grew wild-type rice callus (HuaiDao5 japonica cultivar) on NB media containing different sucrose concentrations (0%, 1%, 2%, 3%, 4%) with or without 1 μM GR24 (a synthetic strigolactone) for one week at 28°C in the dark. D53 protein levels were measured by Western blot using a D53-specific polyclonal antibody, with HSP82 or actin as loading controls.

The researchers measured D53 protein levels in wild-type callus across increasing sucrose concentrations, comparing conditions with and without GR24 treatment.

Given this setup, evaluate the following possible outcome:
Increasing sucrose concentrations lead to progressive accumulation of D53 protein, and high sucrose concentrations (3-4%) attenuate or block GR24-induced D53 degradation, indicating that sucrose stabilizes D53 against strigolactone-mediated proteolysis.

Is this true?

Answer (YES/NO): YES